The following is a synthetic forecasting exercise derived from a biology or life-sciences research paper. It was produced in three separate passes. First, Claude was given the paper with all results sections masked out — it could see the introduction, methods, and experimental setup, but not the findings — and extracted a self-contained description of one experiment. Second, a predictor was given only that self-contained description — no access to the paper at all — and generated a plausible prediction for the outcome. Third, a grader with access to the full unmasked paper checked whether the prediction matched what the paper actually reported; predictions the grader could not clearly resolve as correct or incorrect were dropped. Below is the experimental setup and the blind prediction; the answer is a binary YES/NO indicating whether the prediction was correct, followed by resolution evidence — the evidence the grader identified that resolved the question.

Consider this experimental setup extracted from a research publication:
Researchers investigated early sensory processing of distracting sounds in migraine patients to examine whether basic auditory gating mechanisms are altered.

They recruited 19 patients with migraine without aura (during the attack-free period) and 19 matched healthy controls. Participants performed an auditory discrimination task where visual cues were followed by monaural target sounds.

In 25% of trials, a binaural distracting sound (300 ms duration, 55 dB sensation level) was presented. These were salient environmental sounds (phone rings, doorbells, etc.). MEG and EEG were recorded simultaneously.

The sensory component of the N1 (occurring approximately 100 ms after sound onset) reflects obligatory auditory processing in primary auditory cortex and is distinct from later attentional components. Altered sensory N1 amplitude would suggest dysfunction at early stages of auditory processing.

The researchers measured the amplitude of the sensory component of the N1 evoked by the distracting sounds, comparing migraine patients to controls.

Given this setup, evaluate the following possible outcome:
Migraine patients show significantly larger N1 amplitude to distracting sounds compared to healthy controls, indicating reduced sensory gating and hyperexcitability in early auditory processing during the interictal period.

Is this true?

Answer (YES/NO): NO